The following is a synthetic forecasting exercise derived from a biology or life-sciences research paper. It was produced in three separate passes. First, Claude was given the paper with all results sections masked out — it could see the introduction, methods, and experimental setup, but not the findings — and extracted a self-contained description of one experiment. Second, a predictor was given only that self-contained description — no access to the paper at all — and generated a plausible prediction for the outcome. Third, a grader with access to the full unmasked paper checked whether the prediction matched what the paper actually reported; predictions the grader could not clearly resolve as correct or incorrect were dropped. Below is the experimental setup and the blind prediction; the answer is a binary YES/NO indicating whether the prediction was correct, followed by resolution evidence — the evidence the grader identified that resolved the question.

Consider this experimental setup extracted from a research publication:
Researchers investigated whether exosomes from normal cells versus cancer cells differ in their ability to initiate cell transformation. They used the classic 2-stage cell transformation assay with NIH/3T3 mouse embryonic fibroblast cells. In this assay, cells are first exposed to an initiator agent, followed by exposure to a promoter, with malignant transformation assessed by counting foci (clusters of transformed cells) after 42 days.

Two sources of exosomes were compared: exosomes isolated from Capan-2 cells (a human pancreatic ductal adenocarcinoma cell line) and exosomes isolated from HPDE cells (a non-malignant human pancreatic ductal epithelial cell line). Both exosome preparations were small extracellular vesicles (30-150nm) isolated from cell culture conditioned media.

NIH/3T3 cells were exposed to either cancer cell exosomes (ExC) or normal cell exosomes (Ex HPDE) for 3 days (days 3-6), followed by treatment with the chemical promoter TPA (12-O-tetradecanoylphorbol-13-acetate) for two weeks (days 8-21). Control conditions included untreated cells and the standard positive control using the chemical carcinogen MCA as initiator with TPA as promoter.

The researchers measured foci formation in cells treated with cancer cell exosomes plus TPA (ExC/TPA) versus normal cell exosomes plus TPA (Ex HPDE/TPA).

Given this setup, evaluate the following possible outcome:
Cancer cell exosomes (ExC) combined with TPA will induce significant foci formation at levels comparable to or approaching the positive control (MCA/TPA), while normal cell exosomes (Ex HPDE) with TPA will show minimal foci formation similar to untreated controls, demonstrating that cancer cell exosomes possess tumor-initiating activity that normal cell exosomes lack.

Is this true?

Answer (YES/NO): YES